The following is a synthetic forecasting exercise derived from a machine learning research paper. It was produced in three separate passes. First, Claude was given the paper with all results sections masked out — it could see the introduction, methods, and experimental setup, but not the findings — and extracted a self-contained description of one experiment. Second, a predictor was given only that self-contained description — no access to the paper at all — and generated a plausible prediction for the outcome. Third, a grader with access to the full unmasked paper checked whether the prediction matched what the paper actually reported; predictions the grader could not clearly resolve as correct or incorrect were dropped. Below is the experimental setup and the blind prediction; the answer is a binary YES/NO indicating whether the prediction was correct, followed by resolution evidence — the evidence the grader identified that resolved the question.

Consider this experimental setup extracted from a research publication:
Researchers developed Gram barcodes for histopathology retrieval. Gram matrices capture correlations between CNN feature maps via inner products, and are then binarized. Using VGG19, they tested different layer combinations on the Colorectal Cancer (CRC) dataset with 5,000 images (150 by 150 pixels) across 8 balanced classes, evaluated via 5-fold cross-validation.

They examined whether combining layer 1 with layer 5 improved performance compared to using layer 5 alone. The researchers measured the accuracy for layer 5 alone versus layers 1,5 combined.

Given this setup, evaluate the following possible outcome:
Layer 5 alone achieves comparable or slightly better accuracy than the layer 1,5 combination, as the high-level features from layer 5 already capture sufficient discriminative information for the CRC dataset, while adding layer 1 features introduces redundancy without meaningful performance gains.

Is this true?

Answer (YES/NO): NO